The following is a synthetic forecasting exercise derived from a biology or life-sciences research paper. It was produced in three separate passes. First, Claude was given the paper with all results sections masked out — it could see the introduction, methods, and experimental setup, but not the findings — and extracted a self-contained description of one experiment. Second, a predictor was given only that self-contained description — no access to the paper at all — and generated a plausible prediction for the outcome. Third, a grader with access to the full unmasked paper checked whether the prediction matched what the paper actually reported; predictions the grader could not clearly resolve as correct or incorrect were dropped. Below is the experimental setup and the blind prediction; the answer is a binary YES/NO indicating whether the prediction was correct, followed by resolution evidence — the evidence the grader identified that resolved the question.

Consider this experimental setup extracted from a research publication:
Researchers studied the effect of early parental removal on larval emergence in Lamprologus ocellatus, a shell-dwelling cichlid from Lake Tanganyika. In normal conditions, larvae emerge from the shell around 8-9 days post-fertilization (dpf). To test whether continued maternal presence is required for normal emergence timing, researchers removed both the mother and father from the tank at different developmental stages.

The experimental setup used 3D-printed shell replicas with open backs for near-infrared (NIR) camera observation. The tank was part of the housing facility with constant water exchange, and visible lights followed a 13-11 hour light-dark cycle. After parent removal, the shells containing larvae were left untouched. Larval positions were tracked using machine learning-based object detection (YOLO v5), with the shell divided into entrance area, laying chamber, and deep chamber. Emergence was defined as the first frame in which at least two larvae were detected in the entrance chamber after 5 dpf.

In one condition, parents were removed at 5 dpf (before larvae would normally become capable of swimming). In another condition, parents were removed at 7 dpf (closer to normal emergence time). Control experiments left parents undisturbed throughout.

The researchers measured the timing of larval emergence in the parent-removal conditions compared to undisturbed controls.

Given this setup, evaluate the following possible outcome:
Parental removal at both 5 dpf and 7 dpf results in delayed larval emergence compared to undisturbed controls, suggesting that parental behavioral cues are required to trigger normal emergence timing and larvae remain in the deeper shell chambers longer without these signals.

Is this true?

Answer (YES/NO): NO